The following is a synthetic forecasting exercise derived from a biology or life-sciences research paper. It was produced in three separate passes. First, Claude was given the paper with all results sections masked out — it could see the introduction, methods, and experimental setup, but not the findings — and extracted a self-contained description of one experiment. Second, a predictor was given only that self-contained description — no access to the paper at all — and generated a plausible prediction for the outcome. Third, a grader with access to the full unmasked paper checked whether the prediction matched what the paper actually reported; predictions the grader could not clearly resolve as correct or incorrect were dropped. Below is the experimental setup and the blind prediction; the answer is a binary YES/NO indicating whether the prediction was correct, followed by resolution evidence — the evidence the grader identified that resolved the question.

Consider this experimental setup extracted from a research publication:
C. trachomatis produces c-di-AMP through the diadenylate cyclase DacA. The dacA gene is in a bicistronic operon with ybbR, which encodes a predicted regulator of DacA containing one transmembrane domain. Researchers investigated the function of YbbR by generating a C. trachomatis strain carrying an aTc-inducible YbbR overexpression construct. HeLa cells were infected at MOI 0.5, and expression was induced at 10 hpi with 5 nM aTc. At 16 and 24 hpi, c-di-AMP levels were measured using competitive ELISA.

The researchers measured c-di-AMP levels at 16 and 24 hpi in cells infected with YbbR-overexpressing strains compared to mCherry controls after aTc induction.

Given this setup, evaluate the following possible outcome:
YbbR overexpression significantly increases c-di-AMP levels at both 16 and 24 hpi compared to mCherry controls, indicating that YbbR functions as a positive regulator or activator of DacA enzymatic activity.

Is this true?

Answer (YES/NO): NO